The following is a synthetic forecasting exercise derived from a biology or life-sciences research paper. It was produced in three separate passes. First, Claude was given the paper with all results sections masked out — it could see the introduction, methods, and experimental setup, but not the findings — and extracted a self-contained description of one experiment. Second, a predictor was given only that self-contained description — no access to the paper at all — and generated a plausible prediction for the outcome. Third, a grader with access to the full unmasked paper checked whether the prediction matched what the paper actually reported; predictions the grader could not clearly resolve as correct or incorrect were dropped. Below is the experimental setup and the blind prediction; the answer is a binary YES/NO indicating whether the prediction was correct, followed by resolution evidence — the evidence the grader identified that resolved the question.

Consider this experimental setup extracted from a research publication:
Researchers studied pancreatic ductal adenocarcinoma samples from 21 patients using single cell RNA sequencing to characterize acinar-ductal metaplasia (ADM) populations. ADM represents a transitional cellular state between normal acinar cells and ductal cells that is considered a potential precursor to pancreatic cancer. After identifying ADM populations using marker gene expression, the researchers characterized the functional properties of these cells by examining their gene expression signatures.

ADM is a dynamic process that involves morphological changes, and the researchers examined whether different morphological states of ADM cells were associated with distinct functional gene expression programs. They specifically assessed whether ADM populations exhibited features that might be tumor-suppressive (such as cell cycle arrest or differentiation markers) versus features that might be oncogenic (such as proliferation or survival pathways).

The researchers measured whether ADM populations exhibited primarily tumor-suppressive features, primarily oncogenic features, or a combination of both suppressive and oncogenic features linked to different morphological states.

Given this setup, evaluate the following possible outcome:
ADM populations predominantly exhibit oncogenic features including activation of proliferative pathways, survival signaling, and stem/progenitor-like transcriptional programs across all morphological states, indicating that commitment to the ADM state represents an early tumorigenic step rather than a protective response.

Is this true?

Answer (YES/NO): NO